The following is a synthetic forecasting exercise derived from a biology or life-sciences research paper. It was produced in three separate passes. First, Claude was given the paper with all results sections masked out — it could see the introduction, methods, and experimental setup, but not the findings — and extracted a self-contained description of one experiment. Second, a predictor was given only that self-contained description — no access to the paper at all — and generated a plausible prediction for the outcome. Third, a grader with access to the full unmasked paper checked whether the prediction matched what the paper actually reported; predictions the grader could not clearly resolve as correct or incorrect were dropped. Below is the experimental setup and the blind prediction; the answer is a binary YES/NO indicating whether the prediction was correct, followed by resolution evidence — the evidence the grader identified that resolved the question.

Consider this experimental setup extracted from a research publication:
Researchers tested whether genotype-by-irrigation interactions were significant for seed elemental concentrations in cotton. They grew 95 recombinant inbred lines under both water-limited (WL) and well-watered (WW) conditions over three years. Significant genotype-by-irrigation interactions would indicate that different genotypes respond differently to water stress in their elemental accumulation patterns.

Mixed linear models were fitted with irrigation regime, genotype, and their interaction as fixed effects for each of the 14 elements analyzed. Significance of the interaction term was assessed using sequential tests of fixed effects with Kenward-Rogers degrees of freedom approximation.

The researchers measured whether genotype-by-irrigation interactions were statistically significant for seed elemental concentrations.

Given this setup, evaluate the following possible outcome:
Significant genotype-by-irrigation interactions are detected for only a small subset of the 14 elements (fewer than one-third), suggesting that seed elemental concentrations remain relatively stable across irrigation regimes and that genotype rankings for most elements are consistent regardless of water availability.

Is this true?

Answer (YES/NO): YES